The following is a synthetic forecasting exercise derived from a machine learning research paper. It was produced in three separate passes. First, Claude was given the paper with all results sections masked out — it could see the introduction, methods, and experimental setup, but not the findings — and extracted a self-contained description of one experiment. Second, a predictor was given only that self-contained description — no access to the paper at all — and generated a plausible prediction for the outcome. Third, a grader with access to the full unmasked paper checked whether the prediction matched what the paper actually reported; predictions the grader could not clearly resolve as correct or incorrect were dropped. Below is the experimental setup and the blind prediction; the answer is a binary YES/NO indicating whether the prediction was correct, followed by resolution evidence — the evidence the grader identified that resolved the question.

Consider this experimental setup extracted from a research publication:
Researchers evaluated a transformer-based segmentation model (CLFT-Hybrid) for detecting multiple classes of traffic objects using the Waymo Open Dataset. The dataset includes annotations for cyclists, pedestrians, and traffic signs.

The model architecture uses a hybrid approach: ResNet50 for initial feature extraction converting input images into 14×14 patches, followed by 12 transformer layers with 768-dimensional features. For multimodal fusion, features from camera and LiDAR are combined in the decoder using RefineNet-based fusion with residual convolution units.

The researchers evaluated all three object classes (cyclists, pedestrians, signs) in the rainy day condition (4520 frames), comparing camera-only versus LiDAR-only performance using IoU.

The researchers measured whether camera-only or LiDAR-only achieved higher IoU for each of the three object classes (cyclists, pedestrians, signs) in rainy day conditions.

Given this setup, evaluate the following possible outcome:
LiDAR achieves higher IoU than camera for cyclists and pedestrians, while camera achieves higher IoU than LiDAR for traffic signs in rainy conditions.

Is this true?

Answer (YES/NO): NO